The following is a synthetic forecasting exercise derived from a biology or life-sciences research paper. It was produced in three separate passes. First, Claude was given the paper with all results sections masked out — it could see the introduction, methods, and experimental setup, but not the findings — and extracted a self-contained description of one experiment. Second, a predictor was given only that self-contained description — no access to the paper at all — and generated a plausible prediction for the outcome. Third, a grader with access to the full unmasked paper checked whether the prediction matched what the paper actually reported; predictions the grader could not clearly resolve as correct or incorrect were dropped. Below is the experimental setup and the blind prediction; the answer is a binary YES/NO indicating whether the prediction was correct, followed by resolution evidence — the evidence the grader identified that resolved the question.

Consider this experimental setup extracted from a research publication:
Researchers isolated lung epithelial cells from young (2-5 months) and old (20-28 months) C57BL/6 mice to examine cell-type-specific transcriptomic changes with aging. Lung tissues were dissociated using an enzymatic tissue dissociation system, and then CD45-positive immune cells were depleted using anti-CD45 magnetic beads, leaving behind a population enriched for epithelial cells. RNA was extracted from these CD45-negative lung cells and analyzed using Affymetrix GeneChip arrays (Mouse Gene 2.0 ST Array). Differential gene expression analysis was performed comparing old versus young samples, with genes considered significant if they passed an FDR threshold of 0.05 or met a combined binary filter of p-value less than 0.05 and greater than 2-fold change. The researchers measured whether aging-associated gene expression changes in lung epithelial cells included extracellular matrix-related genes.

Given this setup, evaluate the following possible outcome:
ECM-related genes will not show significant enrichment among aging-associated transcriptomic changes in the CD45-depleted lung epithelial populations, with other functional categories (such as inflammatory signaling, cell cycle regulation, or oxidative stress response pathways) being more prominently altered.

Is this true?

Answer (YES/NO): NO